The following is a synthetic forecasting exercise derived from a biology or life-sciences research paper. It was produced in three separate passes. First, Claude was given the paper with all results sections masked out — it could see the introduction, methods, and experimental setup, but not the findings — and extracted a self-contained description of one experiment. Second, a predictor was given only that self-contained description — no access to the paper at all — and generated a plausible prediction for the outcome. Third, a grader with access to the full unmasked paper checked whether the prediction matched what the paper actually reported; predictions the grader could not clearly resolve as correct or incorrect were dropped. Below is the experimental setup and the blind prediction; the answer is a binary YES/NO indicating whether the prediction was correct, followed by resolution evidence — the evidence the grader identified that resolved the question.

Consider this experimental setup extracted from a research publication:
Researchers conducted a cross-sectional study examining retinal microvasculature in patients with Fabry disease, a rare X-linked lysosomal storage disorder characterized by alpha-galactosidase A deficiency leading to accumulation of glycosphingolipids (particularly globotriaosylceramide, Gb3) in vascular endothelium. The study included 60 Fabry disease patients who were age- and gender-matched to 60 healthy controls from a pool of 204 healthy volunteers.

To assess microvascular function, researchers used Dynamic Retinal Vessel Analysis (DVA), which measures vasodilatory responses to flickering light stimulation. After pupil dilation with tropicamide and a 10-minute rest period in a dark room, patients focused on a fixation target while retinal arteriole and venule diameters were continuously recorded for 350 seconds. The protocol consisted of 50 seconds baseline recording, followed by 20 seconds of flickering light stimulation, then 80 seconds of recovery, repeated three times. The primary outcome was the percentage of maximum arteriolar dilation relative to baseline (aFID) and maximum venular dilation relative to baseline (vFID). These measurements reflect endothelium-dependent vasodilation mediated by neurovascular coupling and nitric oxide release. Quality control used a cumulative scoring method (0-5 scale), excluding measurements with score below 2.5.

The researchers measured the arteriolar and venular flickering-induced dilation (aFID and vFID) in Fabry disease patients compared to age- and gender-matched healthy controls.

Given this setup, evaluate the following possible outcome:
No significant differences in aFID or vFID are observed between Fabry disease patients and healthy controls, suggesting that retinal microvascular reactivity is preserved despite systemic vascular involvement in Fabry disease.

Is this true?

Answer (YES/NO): NO